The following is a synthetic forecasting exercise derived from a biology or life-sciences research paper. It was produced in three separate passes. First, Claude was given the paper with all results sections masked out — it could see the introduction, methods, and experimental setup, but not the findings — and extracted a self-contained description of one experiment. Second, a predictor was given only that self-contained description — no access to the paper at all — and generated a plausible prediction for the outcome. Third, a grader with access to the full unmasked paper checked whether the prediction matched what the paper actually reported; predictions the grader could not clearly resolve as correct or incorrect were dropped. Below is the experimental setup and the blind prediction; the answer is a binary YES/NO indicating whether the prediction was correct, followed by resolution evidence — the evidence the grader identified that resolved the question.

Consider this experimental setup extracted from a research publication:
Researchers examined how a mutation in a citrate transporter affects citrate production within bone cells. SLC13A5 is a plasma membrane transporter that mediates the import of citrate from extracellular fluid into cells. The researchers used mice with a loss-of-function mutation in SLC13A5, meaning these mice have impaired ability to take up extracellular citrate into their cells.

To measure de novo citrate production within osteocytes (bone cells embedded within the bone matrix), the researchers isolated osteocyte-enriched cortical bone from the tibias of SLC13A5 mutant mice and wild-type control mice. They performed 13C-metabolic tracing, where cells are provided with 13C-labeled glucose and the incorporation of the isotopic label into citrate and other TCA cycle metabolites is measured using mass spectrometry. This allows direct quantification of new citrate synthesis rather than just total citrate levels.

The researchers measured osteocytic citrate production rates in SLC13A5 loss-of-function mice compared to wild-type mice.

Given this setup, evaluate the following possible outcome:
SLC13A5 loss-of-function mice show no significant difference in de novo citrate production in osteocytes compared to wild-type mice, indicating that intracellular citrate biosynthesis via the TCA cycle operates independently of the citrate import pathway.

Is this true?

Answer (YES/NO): NO